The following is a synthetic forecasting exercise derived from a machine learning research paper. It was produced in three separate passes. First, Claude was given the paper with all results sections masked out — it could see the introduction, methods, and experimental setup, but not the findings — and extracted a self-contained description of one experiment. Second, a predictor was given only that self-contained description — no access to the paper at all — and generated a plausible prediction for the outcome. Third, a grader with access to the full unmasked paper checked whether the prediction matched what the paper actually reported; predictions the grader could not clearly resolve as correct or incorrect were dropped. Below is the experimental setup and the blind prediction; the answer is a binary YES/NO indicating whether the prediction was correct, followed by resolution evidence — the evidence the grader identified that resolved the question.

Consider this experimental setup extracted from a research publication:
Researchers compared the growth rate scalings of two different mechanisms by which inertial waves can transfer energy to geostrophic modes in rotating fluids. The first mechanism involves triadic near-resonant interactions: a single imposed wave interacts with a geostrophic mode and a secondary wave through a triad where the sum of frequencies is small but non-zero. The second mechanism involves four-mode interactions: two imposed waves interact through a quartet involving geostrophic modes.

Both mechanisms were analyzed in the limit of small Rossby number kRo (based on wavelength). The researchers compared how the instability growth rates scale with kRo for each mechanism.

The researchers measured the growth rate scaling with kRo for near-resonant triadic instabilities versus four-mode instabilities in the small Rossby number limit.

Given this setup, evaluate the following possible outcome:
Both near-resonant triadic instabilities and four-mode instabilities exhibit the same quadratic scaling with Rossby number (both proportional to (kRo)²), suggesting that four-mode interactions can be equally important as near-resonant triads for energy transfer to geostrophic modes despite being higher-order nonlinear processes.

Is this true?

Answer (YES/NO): YES